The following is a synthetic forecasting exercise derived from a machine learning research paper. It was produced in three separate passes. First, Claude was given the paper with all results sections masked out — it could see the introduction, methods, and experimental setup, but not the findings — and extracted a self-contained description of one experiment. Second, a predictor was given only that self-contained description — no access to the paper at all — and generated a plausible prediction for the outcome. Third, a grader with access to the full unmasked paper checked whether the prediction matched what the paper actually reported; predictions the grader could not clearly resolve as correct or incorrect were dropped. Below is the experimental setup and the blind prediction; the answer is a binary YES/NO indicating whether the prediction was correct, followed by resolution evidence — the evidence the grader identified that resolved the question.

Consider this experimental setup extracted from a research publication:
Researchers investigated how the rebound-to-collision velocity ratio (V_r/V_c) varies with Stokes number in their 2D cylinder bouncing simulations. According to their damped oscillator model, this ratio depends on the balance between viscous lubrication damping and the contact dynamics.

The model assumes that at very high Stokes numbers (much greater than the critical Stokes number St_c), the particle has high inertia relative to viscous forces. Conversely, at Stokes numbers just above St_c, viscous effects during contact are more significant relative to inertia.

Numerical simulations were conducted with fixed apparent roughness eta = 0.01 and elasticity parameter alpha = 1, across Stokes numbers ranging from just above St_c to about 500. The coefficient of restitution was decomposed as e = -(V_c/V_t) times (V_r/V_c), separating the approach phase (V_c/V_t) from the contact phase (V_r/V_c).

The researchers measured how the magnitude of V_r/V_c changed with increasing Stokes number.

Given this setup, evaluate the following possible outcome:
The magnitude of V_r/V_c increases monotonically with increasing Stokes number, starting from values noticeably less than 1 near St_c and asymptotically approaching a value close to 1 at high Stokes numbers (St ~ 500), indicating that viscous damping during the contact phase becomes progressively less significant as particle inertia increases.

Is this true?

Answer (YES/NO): NO